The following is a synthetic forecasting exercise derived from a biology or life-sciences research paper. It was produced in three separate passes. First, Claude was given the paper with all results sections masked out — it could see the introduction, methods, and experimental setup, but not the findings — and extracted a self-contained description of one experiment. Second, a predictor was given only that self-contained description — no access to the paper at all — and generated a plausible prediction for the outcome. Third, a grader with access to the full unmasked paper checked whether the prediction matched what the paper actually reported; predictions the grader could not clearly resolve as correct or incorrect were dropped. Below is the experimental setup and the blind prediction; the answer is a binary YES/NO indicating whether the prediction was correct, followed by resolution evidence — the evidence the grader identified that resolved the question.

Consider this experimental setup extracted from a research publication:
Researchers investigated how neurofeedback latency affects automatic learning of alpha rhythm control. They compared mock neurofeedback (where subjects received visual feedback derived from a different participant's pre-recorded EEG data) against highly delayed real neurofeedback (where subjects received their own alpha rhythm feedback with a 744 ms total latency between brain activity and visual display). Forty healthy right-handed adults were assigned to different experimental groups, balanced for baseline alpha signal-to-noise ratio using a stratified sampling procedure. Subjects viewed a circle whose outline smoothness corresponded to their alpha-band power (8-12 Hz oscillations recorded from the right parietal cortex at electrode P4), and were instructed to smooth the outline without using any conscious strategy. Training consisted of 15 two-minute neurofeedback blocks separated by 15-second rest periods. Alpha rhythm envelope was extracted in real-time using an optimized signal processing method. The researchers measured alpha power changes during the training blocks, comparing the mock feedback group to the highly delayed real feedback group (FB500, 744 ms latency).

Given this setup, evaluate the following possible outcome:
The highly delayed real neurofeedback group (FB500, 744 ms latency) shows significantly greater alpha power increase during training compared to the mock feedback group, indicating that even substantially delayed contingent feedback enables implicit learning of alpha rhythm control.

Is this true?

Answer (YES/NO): YES